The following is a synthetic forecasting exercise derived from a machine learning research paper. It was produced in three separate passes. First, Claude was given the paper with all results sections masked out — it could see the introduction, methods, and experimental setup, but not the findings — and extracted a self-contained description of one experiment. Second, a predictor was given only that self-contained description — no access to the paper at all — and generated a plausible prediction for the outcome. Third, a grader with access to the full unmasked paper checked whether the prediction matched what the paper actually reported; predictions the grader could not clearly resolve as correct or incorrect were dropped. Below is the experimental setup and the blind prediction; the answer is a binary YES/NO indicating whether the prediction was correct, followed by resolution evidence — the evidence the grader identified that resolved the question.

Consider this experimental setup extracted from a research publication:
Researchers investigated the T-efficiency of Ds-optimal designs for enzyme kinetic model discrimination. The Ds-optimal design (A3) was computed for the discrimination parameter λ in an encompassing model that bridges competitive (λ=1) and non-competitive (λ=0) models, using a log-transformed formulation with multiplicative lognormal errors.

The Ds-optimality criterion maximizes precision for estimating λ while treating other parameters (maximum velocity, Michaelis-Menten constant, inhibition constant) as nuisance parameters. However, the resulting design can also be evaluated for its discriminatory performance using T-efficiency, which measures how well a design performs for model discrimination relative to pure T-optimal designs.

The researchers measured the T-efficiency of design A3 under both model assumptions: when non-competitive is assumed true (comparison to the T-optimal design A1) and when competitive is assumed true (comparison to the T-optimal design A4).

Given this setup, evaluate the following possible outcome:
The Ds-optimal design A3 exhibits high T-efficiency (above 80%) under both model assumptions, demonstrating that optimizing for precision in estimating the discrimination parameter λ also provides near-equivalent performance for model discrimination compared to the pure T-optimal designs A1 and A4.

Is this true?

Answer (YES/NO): NO